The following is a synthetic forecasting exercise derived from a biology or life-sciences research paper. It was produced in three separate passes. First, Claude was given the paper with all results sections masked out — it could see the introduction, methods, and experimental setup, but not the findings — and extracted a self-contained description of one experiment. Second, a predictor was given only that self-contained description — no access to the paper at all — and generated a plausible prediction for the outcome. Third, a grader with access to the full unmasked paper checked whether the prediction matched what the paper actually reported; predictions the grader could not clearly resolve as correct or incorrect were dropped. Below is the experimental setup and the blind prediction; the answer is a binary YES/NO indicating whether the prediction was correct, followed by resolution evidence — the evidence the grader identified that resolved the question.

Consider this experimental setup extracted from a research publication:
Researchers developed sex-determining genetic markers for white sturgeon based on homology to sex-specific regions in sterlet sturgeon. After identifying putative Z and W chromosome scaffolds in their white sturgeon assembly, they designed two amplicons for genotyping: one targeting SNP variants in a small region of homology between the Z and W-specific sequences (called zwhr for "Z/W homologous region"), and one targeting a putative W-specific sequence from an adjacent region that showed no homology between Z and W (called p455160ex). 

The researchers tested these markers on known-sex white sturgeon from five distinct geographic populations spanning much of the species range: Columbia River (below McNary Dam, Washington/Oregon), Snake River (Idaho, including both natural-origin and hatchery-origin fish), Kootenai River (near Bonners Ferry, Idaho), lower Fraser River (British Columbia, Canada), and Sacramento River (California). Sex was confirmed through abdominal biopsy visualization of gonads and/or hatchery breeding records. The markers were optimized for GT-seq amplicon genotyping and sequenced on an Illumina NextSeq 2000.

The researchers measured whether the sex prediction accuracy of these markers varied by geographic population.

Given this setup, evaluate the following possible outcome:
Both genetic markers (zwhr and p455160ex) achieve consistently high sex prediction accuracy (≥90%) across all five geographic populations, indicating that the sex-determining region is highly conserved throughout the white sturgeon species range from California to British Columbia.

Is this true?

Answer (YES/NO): NO